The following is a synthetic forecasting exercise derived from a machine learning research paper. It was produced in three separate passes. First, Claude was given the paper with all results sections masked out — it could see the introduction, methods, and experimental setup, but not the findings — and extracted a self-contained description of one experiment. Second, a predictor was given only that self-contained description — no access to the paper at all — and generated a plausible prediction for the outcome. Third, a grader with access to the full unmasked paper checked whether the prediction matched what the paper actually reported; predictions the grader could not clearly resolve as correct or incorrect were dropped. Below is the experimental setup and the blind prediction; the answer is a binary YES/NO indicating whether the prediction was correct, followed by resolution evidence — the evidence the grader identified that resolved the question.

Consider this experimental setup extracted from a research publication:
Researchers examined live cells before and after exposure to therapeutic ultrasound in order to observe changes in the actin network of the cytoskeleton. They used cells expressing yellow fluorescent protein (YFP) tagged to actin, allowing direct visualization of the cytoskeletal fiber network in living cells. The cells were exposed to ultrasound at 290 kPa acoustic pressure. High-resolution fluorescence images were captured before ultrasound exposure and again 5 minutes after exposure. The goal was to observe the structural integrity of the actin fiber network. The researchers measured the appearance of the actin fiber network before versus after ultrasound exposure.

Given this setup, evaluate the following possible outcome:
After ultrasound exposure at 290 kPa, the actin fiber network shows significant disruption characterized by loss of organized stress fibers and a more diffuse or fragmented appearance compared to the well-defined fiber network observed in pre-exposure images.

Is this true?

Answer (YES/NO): YES